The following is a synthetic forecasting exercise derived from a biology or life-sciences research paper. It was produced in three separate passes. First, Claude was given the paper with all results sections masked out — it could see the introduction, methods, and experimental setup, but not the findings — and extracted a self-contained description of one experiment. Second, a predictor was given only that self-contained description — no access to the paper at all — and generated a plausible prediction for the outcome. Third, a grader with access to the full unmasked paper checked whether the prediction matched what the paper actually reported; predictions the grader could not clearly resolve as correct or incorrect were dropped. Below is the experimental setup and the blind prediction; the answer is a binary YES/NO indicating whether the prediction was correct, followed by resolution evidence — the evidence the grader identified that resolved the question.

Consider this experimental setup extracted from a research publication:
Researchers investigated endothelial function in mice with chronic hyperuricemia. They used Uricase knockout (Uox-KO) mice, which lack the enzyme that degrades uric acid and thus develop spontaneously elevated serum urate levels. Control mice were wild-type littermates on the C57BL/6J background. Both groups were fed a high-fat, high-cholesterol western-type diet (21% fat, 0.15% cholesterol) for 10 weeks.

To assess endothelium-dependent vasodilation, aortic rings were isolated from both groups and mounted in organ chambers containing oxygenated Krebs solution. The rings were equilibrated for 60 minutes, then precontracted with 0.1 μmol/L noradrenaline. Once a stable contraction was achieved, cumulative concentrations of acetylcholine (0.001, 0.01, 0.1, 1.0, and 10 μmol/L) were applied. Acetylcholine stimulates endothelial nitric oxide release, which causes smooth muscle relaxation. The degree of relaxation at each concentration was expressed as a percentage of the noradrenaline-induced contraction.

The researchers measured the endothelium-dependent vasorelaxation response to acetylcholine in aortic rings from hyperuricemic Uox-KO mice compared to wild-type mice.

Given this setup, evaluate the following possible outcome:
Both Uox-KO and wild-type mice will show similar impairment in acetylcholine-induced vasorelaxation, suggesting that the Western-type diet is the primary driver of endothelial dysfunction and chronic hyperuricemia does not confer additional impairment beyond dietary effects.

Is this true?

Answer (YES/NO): NO